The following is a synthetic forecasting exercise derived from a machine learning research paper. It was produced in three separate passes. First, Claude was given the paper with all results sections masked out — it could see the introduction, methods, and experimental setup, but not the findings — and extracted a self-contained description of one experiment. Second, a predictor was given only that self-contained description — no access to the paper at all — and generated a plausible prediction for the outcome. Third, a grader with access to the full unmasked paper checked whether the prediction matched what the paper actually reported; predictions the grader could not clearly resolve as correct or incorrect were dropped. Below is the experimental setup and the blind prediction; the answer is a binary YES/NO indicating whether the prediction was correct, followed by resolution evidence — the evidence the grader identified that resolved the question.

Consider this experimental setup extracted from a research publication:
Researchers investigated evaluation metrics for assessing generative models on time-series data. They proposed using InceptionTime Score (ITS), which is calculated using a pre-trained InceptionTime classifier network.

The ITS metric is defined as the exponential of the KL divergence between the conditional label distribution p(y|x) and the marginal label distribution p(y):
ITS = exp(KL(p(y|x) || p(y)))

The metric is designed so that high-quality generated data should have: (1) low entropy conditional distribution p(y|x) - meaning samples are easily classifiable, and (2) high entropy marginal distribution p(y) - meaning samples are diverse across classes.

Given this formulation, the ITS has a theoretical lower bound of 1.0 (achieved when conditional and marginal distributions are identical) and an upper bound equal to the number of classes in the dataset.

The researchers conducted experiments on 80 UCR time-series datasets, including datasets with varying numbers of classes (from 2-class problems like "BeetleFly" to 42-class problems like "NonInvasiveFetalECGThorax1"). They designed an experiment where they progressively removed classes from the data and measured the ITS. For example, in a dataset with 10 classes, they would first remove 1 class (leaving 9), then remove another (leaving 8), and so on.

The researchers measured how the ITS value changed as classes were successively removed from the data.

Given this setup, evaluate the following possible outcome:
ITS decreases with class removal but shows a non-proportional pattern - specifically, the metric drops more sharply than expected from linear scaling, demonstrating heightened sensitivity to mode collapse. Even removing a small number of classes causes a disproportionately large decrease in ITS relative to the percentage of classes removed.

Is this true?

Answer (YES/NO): NO